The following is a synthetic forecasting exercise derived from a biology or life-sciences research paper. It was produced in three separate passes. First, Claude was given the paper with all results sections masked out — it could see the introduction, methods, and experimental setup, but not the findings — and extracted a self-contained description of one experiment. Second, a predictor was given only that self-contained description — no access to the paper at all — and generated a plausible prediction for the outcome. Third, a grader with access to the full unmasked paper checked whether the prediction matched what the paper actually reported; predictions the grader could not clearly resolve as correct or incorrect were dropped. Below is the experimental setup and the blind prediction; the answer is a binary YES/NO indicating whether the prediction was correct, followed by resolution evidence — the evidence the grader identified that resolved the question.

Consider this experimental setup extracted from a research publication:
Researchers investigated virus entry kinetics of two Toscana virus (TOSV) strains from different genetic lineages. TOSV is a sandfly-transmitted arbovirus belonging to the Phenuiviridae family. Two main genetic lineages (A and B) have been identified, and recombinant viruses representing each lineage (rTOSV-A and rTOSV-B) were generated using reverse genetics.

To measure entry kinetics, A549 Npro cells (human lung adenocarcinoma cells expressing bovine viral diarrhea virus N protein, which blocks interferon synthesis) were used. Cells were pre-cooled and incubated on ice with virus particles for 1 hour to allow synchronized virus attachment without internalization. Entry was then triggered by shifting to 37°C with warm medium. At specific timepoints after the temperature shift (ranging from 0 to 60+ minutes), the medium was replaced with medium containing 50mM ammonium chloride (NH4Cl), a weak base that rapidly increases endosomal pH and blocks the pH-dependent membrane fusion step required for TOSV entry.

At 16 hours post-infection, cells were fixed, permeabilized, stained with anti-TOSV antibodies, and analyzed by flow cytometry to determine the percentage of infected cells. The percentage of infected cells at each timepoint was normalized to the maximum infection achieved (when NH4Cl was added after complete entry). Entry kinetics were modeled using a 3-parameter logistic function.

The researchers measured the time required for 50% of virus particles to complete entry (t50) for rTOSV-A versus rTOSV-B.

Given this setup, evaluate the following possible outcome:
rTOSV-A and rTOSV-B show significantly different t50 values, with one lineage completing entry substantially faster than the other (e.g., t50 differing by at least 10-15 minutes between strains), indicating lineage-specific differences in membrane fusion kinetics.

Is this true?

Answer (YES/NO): YES